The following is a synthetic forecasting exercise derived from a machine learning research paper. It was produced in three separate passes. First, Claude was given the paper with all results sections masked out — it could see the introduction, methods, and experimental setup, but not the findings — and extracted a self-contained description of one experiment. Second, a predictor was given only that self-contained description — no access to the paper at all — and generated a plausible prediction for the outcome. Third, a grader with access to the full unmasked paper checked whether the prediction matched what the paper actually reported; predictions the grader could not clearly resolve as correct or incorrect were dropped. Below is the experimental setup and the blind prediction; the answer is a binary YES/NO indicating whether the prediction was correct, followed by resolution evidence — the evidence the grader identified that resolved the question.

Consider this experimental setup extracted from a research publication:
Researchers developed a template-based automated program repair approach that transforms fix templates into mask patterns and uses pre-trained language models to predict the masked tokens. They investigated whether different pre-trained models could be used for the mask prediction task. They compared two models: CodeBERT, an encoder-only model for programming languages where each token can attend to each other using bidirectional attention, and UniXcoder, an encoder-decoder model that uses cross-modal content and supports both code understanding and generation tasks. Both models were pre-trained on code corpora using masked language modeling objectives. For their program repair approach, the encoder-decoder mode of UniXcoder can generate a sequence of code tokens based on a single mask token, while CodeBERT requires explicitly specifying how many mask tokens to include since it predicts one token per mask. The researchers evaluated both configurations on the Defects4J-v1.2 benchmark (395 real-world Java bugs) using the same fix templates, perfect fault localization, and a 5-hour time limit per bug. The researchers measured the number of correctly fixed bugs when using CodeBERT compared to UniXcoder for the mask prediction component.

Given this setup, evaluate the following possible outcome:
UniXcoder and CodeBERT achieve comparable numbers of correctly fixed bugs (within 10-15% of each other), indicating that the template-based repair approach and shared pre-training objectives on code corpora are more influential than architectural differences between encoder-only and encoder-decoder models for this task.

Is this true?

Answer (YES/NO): YES